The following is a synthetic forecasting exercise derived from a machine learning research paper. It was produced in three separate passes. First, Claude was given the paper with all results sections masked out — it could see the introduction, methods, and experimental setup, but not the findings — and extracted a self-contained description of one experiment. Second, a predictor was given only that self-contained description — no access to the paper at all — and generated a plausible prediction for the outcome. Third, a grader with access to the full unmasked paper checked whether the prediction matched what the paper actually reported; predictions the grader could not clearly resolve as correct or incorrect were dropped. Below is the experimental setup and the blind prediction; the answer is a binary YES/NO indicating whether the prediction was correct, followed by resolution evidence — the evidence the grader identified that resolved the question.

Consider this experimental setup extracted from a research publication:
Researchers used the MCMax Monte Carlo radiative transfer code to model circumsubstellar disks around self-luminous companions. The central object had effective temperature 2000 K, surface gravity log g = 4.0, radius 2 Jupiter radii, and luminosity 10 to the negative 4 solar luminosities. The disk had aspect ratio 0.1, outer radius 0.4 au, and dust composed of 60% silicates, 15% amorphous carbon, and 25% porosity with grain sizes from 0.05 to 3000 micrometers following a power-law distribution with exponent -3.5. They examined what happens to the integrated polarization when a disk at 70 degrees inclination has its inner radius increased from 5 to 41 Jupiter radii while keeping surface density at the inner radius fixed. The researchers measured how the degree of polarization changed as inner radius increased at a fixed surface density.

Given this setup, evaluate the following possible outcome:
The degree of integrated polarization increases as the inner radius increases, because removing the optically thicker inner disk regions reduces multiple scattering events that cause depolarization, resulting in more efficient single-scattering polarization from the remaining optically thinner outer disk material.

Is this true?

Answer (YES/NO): NO